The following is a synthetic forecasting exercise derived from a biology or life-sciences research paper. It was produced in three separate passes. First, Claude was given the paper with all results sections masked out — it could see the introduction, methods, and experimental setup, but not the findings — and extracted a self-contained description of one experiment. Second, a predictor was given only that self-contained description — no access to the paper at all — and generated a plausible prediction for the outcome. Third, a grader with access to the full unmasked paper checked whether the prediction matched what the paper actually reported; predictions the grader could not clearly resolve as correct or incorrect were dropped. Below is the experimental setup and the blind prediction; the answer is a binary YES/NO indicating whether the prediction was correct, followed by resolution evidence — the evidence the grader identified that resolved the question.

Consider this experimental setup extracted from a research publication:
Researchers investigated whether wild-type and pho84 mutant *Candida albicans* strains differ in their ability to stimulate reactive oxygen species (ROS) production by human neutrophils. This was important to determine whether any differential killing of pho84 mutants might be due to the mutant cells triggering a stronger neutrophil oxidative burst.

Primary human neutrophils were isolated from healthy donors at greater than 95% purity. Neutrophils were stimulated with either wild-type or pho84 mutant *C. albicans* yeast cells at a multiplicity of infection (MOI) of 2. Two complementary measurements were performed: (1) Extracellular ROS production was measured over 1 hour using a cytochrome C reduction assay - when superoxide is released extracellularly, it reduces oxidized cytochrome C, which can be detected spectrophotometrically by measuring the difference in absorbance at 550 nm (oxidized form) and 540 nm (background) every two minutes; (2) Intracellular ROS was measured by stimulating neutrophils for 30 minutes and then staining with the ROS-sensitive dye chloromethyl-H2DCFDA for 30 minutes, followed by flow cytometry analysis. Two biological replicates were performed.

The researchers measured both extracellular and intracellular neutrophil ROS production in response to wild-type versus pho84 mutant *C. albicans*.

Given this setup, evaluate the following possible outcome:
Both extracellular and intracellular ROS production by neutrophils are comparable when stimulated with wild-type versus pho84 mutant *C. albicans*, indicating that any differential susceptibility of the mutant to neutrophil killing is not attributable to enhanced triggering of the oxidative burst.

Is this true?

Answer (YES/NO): YES